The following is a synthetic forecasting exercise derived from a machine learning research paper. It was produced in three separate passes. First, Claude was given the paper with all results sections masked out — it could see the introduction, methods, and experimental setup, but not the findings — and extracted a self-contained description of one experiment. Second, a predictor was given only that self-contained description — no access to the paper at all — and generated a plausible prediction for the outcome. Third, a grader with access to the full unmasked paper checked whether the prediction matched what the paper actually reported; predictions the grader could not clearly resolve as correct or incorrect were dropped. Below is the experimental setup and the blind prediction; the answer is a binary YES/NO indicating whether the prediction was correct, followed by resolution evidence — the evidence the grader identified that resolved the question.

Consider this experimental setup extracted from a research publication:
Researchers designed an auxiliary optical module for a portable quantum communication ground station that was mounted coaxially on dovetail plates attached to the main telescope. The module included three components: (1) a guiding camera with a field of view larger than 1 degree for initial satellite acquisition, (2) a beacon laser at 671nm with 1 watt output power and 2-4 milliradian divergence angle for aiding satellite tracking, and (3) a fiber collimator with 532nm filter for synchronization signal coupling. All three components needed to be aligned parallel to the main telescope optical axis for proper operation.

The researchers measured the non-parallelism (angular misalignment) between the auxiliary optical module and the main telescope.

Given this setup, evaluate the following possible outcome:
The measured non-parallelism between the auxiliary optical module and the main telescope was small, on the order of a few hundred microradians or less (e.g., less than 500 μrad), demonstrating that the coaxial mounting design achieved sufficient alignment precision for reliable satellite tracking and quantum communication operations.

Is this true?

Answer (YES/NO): YES